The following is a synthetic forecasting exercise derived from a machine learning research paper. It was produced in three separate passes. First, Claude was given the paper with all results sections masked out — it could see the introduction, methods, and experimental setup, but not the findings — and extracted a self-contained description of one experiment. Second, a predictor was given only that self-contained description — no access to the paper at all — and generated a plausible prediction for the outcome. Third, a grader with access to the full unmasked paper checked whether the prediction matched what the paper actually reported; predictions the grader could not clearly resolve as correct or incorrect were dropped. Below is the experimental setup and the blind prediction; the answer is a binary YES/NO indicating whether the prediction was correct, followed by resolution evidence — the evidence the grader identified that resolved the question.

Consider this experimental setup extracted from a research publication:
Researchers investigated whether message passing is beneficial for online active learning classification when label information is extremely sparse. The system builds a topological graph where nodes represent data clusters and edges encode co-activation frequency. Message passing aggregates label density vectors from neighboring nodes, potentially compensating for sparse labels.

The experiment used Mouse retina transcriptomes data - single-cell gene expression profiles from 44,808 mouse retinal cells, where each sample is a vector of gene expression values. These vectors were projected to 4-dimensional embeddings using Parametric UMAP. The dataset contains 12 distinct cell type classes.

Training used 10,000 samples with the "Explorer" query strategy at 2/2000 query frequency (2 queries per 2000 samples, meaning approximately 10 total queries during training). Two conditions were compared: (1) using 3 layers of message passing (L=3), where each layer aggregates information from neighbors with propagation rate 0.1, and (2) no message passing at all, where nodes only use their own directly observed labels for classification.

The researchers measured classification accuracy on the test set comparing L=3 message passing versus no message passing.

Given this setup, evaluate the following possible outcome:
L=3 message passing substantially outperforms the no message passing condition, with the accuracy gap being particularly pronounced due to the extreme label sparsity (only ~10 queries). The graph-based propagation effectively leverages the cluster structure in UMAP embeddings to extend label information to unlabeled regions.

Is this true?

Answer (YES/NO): YES